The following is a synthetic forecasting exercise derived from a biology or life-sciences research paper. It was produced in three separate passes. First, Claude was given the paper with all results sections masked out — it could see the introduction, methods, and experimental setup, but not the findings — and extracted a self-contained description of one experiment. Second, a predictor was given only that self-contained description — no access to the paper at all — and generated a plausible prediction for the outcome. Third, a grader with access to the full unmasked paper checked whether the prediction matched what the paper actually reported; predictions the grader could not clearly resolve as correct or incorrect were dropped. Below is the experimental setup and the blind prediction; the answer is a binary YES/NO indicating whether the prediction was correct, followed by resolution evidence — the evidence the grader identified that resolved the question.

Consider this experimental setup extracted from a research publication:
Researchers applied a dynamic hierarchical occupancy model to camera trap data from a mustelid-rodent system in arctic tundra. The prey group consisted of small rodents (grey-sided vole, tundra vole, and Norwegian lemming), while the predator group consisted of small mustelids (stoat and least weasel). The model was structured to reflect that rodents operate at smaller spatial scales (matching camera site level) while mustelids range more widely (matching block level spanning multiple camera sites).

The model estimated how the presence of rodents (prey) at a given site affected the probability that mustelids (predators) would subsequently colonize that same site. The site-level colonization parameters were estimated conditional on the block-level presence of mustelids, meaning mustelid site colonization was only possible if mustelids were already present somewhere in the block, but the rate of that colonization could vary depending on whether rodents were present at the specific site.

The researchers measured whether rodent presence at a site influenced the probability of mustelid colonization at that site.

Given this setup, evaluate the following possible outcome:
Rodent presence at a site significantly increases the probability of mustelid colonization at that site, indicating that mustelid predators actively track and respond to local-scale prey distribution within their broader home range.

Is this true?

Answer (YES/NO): YES